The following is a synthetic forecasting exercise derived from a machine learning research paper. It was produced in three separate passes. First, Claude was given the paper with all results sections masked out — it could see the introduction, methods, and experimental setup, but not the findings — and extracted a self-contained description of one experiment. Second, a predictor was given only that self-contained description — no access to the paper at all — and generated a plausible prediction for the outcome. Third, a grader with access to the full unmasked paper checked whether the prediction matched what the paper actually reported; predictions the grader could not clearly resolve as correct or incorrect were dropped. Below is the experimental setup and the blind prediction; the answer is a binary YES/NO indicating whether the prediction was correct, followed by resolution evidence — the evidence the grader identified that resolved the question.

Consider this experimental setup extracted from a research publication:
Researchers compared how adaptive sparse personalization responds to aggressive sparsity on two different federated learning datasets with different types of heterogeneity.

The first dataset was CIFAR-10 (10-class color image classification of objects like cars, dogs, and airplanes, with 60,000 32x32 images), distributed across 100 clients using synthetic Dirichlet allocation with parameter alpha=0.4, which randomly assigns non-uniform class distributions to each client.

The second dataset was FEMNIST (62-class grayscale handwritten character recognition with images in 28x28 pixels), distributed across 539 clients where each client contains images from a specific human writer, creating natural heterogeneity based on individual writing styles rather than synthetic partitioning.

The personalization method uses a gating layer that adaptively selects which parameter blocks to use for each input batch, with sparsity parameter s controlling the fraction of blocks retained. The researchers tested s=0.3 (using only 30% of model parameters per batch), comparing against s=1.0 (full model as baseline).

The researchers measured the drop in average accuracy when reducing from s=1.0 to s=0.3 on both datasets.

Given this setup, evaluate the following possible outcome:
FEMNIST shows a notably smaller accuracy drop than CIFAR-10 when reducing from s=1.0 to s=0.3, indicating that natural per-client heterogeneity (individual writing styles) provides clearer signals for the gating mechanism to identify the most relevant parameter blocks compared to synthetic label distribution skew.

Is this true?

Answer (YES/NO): YES